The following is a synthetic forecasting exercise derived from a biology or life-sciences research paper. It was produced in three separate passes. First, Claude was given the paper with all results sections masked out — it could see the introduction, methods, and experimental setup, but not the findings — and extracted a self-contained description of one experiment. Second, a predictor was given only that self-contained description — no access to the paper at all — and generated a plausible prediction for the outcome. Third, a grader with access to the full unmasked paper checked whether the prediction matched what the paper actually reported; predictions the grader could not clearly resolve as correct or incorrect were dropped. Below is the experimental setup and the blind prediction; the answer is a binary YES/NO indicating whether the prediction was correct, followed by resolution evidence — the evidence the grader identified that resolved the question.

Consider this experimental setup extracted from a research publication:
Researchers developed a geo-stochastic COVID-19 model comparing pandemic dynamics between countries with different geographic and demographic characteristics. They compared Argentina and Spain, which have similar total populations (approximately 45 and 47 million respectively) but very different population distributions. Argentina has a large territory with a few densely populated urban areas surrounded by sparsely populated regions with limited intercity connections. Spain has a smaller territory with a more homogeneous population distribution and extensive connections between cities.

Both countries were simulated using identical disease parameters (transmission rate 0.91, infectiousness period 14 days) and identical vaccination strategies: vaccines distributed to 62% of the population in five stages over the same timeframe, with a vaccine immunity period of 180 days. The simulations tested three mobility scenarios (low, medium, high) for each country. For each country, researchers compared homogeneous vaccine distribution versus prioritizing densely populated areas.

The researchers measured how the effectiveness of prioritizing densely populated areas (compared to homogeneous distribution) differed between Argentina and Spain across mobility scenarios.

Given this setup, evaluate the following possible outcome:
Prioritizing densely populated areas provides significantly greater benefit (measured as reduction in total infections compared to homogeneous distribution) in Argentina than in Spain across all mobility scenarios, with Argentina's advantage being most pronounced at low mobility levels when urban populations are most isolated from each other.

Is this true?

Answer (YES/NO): NO